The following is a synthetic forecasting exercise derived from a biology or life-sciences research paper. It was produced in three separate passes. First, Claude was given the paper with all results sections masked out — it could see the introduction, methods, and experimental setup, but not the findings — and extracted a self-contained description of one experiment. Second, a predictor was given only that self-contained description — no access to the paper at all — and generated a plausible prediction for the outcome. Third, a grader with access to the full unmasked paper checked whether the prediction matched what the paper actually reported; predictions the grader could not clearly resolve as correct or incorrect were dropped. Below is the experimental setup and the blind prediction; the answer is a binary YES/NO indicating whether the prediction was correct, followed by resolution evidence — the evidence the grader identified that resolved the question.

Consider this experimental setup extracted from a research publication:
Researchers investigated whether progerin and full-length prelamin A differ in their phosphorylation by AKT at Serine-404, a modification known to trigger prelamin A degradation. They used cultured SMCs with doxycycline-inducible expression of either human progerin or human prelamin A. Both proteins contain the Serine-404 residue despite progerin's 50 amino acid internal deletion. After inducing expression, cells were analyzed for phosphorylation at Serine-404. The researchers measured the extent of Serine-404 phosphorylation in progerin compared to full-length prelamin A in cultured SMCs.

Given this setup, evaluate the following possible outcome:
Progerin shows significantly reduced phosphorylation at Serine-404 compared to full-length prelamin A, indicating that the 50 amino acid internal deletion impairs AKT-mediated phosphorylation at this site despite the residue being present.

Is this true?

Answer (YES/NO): YES